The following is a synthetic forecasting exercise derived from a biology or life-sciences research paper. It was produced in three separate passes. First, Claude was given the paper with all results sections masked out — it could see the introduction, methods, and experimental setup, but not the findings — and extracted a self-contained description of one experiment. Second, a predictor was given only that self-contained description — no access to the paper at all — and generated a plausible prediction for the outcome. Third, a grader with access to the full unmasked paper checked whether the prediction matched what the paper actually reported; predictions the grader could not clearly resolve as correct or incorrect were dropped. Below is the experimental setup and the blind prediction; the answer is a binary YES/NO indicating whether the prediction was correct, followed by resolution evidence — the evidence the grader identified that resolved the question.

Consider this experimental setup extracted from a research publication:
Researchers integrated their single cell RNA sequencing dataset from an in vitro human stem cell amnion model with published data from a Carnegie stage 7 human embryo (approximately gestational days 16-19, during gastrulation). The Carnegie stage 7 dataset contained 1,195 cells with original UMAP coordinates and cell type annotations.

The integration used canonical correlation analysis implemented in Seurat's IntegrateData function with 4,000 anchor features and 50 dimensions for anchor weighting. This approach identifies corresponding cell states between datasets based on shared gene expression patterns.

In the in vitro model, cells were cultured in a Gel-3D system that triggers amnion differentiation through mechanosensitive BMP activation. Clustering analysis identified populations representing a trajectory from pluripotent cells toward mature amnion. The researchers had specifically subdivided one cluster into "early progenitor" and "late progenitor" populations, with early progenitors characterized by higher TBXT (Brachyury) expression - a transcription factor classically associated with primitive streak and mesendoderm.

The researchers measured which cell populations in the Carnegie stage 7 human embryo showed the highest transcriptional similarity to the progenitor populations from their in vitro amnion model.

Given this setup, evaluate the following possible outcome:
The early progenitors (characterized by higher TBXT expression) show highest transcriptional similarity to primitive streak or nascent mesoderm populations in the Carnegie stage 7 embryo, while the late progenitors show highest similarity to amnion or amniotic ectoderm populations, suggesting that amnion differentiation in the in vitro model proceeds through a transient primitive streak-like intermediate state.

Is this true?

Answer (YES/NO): NO